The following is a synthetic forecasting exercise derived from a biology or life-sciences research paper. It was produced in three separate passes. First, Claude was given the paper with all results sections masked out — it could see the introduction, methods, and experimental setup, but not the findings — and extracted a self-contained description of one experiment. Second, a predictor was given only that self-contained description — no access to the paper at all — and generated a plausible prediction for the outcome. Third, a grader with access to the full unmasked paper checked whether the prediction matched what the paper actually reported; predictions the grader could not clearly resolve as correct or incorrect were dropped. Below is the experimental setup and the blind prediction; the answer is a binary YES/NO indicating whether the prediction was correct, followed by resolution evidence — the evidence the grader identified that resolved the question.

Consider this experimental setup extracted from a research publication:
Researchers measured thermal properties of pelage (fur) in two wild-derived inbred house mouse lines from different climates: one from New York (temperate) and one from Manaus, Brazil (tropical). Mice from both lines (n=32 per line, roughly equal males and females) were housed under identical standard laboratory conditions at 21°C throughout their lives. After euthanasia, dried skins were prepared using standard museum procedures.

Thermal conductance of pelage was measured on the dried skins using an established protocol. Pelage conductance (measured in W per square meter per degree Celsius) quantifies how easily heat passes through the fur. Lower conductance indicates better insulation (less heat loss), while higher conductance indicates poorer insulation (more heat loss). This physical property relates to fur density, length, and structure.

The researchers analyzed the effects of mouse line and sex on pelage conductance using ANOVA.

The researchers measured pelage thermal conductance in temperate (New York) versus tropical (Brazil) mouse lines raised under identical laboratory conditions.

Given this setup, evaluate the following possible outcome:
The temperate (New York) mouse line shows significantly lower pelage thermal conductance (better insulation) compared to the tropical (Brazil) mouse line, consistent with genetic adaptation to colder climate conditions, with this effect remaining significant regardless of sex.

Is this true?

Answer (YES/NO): YES